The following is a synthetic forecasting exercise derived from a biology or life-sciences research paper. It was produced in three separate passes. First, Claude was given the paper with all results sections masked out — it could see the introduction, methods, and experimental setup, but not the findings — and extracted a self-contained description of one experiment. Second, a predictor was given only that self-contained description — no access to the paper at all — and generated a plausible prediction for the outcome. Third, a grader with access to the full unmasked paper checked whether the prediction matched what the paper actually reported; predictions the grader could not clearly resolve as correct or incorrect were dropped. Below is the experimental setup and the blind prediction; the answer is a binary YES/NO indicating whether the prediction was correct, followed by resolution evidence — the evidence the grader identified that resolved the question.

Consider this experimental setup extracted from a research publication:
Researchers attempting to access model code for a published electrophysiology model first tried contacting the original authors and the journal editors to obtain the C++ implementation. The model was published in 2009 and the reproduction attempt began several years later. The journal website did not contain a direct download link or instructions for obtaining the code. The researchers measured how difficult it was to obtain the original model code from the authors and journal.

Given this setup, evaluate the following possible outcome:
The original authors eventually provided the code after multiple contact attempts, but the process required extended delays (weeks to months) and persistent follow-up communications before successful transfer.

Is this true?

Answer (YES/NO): NO